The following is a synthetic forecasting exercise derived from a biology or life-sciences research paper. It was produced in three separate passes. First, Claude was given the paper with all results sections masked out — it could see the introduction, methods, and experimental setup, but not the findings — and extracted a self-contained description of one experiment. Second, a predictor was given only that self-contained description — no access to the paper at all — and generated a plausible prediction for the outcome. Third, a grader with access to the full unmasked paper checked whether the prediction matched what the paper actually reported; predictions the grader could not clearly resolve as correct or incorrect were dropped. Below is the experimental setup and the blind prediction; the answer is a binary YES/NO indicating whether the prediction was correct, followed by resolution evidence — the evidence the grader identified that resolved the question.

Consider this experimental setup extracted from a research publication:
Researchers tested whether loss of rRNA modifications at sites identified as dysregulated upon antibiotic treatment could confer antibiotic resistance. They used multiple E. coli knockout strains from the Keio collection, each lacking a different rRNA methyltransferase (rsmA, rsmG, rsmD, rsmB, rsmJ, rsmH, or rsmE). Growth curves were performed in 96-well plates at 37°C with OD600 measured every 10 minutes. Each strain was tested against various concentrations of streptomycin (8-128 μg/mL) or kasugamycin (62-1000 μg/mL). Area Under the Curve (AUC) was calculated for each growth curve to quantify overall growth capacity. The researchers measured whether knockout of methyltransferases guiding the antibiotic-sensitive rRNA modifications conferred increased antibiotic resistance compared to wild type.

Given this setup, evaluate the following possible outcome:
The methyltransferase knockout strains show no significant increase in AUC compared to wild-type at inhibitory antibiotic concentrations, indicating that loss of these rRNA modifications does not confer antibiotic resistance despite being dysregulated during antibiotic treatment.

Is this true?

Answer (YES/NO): NO